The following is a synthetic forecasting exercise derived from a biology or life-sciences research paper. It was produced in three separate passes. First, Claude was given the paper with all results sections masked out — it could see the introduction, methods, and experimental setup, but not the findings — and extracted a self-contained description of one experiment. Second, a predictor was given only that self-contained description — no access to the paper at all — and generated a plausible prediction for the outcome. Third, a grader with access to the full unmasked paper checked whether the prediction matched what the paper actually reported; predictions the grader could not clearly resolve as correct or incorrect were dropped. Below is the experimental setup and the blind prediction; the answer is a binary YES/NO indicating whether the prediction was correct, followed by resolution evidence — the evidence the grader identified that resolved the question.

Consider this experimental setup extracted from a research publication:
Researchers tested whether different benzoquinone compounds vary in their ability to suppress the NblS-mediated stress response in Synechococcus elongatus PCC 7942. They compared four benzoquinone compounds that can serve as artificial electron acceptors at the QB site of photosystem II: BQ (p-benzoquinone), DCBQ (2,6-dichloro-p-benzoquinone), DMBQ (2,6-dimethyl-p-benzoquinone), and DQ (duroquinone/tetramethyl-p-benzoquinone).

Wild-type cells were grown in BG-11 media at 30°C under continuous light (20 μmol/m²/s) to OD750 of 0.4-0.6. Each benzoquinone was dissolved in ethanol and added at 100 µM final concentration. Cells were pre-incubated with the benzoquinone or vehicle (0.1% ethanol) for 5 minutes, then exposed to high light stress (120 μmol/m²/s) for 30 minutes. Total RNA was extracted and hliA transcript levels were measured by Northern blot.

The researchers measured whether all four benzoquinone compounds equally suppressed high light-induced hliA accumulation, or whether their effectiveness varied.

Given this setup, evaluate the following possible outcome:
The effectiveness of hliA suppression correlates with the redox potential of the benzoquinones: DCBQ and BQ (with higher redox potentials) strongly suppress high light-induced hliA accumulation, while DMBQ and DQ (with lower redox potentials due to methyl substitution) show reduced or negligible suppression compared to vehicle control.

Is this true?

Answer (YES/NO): NO